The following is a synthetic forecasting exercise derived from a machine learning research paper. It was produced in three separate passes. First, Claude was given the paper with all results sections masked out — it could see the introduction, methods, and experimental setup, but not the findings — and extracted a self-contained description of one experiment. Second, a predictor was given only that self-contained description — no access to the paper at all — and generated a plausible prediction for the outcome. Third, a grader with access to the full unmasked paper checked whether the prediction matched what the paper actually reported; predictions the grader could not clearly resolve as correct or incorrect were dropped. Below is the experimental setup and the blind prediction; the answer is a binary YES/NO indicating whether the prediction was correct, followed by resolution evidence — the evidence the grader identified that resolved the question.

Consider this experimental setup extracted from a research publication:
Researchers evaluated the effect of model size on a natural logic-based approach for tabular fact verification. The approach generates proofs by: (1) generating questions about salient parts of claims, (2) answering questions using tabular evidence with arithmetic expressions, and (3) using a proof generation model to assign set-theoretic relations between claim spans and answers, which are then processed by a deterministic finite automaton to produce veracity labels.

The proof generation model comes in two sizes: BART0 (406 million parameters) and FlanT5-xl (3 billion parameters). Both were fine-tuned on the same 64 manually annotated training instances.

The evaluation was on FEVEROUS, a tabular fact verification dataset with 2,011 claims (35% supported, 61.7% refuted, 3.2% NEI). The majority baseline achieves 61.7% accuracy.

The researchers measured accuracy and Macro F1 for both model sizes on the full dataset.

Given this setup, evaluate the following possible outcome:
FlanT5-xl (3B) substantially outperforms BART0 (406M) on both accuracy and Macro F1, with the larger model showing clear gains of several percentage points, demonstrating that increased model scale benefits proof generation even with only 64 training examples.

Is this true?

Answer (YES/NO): NO